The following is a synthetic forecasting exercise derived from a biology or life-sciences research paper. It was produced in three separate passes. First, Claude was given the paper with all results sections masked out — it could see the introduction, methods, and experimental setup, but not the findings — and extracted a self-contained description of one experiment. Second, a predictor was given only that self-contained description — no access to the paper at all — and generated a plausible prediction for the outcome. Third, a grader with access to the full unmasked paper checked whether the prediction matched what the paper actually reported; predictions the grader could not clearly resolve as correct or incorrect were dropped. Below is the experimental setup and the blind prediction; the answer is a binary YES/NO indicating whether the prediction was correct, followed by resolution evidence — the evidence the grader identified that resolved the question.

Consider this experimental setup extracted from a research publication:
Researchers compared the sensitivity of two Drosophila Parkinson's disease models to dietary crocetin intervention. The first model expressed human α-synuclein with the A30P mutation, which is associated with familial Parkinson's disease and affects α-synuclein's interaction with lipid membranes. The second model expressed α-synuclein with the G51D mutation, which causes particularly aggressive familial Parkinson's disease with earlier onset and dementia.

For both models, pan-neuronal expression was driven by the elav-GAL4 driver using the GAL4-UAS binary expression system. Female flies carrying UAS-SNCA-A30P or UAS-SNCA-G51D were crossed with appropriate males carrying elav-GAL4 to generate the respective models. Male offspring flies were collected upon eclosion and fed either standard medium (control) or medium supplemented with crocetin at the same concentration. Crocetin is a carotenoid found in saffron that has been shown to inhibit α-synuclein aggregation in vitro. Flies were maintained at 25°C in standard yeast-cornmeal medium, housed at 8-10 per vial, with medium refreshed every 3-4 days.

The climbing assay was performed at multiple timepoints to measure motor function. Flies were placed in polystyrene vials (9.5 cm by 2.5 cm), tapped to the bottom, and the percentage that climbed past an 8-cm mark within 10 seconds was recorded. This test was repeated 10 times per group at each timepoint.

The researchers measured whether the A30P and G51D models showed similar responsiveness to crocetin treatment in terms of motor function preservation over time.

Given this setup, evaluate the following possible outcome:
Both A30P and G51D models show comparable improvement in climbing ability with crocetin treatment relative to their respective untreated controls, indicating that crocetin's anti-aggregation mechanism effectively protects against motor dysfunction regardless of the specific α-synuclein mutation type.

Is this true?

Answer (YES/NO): YES